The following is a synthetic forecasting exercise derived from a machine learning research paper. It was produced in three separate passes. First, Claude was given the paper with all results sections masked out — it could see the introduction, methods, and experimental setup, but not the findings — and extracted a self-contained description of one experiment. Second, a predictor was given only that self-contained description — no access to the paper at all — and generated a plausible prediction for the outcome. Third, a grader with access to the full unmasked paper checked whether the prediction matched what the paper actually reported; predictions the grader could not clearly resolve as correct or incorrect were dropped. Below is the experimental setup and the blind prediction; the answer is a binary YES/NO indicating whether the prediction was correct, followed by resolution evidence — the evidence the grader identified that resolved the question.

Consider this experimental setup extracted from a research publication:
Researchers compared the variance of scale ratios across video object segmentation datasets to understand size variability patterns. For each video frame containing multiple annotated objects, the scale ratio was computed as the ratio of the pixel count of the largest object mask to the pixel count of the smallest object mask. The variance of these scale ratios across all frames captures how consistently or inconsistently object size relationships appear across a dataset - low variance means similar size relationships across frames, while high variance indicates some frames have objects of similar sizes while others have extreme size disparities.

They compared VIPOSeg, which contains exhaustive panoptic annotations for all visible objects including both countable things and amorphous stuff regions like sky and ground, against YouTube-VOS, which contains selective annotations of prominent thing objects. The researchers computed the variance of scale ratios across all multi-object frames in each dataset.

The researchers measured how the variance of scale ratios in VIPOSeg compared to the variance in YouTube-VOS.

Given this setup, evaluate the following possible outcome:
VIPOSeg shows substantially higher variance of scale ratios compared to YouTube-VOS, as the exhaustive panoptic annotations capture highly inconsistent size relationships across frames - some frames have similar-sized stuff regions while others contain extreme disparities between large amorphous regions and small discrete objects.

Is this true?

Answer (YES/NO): YES